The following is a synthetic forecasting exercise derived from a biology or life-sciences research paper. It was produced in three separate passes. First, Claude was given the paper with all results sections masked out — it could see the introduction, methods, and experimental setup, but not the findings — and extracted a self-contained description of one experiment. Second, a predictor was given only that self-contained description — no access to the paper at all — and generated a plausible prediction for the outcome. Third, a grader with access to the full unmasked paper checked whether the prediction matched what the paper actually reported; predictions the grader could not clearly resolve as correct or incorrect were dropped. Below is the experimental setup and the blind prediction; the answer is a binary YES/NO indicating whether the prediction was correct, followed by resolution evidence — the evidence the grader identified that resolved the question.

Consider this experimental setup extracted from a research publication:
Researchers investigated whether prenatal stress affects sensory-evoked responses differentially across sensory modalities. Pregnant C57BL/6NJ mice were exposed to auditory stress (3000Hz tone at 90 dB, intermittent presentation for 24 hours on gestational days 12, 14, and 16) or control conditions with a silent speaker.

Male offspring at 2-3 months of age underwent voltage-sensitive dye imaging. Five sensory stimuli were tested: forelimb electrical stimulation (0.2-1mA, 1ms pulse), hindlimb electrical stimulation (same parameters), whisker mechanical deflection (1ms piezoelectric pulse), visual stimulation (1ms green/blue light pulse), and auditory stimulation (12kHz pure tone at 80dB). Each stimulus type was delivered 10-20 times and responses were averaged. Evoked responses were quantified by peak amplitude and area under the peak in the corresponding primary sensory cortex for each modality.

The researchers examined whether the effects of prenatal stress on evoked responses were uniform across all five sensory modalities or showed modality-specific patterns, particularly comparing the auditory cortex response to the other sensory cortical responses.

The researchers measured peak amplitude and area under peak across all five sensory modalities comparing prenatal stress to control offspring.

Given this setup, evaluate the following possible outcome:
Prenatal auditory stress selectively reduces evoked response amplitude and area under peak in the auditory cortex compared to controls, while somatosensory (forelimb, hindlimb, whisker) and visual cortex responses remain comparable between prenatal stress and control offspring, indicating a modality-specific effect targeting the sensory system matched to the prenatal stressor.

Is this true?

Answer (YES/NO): NO